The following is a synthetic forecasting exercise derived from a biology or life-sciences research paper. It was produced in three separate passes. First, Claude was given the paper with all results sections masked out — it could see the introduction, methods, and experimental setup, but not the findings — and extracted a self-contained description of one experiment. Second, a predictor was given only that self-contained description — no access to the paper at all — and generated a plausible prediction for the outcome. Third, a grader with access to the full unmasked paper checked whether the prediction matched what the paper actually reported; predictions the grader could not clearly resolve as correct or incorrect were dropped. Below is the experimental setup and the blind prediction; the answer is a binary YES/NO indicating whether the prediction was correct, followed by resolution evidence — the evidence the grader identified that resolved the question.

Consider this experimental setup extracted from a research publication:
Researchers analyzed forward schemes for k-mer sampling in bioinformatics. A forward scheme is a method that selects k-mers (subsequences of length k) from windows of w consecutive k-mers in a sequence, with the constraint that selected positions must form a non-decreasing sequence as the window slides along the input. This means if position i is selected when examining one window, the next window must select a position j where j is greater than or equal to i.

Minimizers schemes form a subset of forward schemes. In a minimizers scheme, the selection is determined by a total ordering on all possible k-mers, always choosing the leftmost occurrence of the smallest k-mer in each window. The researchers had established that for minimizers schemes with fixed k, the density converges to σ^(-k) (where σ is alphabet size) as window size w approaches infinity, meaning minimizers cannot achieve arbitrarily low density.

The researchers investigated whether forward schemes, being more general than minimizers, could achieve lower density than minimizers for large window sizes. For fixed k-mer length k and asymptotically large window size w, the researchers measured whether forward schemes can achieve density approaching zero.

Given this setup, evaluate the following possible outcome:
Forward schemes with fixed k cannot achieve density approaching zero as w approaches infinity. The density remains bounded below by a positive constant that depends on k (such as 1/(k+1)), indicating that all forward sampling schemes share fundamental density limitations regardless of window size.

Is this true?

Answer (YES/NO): NO